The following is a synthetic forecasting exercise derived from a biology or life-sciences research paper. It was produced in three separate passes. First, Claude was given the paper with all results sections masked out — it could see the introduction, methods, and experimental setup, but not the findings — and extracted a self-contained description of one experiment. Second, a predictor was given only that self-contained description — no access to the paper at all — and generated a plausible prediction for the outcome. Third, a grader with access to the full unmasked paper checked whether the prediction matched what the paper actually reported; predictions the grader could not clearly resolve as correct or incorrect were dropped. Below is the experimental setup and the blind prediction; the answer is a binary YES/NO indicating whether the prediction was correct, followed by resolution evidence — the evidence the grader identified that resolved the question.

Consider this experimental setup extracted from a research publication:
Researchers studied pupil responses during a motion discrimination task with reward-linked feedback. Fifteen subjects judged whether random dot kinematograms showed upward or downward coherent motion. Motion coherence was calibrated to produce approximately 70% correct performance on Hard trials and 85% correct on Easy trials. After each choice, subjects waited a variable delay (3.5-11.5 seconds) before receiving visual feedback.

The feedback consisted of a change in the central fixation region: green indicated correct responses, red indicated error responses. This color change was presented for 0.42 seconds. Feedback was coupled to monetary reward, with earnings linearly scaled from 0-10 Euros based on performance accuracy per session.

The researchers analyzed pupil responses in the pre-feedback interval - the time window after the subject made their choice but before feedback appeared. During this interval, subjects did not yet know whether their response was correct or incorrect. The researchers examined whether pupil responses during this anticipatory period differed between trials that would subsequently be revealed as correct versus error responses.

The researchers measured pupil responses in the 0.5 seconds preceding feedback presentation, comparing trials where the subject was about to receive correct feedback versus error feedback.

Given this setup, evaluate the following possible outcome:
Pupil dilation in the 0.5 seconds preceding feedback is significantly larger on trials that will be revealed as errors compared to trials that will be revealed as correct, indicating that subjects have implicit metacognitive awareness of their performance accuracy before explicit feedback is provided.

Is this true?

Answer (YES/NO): YES